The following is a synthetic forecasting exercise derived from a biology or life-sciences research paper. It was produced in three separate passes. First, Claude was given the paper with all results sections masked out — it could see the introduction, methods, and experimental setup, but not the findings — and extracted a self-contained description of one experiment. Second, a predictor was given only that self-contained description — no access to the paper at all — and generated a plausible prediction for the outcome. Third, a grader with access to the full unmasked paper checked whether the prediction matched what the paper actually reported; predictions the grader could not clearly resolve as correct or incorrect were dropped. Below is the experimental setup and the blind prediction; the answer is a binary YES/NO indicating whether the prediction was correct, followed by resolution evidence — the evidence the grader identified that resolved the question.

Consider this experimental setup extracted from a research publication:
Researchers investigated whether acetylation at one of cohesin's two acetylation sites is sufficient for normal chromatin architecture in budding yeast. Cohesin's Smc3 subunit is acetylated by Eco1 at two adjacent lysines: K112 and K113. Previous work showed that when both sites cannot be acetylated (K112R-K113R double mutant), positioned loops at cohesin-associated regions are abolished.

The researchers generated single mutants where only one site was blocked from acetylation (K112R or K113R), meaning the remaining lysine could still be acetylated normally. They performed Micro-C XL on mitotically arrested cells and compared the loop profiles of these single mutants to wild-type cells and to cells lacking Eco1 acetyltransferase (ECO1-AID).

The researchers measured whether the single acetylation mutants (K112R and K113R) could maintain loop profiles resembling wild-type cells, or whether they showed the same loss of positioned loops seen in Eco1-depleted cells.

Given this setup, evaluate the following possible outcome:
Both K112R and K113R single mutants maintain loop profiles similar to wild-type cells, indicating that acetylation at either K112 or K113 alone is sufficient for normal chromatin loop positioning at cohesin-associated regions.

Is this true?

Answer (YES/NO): YES